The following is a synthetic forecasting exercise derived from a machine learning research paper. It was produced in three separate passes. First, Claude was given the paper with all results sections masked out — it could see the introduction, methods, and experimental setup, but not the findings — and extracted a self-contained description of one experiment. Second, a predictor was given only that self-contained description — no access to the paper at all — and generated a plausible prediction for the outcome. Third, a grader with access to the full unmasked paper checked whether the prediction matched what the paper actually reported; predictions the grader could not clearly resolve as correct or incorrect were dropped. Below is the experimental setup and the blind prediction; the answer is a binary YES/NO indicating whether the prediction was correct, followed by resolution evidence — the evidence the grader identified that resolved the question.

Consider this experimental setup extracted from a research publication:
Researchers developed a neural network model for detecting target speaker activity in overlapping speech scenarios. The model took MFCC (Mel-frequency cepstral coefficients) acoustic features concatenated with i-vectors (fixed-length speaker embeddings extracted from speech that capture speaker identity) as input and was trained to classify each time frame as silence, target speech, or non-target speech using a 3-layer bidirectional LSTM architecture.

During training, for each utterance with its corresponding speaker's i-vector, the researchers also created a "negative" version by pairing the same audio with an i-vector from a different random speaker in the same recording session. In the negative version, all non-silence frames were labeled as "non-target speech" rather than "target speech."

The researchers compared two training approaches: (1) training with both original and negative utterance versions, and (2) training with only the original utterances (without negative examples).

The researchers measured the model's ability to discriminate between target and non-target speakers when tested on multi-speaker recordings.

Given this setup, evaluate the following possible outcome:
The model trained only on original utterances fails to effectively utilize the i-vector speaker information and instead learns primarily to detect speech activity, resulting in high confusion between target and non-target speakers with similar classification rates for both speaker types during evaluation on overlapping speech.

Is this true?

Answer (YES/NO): YES